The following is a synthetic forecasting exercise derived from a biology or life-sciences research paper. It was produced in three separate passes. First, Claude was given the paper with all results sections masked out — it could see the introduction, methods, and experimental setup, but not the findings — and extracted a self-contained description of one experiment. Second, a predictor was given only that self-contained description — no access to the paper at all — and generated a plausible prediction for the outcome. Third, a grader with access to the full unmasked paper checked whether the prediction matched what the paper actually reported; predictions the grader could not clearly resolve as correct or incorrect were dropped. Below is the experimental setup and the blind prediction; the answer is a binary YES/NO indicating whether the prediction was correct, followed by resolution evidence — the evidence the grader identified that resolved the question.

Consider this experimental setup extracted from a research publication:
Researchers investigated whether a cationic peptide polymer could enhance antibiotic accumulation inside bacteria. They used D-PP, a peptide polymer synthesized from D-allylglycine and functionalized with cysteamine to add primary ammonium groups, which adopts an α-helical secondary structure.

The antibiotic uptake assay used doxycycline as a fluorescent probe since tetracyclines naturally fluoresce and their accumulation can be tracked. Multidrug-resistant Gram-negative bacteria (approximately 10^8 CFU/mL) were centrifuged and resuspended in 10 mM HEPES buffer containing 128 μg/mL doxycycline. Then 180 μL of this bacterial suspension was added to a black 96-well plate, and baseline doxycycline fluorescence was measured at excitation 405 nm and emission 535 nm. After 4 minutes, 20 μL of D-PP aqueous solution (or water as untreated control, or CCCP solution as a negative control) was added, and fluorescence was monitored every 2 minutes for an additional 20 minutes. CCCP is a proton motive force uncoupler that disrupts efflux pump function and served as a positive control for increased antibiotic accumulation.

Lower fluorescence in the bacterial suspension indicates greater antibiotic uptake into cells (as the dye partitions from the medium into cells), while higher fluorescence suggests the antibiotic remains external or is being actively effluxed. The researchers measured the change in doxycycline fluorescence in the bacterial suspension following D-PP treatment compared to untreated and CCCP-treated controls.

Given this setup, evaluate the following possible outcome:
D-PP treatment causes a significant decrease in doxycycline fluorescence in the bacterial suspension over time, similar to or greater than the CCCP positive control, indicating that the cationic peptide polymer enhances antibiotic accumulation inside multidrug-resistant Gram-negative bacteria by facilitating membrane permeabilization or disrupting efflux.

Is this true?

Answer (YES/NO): NO